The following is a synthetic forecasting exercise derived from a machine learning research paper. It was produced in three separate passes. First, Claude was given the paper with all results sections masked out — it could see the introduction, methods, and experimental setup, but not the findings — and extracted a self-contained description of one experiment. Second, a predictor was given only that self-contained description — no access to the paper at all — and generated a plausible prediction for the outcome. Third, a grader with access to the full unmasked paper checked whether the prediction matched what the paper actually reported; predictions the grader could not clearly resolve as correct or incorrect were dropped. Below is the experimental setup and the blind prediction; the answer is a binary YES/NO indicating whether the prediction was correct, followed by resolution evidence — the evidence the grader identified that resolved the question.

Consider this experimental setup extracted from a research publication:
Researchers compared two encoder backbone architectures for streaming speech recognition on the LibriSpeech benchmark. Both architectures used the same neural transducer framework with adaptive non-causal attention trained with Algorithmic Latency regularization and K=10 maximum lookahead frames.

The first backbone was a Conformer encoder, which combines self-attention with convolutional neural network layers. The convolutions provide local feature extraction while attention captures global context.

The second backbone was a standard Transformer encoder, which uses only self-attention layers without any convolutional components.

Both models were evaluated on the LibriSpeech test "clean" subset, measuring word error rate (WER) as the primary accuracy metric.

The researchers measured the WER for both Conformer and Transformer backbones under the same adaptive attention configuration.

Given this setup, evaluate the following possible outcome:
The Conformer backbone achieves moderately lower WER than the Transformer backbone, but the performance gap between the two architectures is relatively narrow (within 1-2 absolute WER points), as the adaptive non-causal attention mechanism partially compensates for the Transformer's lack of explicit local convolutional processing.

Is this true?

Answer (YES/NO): YES